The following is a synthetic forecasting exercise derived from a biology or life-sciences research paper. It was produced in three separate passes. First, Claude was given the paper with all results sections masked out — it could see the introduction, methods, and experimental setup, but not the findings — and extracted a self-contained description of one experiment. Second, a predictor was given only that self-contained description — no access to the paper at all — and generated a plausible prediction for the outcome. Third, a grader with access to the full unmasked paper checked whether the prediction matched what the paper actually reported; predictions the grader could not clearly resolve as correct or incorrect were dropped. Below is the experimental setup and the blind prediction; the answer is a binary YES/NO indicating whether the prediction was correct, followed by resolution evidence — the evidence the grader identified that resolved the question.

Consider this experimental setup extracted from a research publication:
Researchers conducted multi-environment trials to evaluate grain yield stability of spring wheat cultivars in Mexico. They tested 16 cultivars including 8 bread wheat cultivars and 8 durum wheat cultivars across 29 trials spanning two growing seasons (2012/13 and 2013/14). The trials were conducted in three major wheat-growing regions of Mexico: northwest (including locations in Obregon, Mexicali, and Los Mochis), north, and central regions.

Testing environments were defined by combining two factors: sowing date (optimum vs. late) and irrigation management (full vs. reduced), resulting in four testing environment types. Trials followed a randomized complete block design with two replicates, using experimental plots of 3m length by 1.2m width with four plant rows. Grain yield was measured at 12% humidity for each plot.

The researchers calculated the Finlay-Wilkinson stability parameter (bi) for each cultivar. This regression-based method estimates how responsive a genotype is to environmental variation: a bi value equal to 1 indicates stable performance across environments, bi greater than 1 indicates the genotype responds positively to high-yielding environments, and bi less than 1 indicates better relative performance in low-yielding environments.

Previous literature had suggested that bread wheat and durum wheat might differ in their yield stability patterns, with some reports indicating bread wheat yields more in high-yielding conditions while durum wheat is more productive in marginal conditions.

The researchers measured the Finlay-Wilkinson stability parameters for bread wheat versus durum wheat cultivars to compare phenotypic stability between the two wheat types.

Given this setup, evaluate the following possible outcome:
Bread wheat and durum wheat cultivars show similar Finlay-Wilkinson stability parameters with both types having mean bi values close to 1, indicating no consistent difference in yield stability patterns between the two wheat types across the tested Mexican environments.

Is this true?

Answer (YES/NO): YES